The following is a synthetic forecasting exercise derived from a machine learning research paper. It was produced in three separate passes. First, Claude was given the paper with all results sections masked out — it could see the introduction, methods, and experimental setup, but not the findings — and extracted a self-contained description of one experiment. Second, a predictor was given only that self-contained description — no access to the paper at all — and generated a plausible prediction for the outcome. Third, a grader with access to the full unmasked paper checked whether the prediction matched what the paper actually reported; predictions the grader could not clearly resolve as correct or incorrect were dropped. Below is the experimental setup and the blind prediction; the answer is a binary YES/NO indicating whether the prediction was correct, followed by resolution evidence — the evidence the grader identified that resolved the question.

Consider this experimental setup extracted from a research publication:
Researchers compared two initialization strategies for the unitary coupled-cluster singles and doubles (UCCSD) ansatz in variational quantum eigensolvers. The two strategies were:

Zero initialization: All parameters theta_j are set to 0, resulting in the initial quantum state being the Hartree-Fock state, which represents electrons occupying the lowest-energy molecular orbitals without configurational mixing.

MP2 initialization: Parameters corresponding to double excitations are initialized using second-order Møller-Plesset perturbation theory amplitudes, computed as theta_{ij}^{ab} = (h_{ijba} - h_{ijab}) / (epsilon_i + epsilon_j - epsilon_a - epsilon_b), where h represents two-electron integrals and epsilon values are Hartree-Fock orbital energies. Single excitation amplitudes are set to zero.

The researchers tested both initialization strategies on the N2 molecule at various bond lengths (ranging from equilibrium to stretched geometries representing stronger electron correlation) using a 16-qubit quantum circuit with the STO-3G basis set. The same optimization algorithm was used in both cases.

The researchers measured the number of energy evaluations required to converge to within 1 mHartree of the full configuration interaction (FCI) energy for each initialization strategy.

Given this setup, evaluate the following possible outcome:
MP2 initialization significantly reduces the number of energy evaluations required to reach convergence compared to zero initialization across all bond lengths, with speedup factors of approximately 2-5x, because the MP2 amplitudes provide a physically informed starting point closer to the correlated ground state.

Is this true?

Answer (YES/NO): NO